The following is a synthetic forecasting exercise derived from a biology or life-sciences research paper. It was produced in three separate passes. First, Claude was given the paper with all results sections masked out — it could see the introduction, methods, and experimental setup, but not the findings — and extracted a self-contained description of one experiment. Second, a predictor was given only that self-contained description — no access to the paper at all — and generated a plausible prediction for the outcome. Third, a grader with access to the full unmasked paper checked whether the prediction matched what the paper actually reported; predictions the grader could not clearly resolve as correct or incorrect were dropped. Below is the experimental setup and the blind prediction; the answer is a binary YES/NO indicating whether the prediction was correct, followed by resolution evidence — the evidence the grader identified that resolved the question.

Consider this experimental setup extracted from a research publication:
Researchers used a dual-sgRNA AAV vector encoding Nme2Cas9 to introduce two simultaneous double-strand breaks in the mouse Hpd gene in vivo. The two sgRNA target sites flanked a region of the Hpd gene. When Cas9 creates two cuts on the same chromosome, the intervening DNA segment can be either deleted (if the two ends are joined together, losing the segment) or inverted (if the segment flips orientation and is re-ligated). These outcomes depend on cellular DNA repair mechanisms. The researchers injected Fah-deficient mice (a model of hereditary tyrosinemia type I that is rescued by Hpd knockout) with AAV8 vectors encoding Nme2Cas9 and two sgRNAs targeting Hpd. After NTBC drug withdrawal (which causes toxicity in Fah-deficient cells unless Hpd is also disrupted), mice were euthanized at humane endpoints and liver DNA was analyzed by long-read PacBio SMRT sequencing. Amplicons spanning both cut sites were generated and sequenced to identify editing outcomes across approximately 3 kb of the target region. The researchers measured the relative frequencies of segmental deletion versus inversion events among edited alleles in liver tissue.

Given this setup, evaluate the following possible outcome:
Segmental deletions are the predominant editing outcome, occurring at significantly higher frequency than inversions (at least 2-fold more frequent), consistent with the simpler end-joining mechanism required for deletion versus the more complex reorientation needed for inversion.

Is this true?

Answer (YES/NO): YES